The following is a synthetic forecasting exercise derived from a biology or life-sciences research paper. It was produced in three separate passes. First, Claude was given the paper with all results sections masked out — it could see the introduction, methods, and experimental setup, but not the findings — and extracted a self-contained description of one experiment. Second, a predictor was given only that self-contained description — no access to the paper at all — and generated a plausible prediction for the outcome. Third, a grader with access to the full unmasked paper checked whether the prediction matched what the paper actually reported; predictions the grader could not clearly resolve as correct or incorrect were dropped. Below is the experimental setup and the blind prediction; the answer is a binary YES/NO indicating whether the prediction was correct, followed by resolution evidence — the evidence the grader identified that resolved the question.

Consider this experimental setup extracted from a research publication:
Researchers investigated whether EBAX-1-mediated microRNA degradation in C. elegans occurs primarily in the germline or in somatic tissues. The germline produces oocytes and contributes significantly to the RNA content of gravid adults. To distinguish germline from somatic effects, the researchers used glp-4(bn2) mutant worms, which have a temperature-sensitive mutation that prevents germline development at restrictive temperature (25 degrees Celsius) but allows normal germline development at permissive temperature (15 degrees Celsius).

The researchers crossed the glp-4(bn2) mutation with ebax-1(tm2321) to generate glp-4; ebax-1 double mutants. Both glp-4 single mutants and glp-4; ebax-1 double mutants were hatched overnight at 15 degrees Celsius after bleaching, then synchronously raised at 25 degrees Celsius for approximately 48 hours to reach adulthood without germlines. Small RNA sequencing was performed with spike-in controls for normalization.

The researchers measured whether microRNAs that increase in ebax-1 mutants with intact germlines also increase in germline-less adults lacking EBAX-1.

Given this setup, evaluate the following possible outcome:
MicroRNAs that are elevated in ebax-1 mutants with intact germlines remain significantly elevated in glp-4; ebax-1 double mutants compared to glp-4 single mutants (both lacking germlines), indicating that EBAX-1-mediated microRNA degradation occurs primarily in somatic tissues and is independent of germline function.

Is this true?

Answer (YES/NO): YES